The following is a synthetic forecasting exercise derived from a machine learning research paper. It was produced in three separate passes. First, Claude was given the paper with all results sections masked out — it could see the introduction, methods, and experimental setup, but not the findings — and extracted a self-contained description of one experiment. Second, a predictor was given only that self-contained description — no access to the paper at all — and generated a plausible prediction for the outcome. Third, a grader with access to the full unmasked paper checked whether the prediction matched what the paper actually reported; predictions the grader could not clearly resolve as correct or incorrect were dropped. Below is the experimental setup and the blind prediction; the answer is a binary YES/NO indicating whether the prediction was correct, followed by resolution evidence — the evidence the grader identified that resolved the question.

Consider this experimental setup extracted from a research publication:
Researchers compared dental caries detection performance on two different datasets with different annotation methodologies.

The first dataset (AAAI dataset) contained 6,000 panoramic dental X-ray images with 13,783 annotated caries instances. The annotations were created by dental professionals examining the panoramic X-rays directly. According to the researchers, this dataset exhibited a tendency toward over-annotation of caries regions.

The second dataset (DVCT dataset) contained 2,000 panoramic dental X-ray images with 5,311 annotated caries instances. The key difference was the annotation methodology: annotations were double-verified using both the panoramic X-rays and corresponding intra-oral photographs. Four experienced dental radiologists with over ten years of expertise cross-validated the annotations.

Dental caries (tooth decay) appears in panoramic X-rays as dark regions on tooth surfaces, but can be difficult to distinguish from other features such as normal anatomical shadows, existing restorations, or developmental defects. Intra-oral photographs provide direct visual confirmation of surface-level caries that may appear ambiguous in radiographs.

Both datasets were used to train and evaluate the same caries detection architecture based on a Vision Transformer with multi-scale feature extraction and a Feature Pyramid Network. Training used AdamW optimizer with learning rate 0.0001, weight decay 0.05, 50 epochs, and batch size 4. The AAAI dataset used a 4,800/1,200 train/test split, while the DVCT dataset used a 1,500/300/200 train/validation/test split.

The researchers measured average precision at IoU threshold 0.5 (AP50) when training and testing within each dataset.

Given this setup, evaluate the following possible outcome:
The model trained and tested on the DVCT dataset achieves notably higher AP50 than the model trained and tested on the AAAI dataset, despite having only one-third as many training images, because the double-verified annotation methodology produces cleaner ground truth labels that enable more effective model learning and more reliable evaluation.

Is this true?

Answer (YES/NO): NO